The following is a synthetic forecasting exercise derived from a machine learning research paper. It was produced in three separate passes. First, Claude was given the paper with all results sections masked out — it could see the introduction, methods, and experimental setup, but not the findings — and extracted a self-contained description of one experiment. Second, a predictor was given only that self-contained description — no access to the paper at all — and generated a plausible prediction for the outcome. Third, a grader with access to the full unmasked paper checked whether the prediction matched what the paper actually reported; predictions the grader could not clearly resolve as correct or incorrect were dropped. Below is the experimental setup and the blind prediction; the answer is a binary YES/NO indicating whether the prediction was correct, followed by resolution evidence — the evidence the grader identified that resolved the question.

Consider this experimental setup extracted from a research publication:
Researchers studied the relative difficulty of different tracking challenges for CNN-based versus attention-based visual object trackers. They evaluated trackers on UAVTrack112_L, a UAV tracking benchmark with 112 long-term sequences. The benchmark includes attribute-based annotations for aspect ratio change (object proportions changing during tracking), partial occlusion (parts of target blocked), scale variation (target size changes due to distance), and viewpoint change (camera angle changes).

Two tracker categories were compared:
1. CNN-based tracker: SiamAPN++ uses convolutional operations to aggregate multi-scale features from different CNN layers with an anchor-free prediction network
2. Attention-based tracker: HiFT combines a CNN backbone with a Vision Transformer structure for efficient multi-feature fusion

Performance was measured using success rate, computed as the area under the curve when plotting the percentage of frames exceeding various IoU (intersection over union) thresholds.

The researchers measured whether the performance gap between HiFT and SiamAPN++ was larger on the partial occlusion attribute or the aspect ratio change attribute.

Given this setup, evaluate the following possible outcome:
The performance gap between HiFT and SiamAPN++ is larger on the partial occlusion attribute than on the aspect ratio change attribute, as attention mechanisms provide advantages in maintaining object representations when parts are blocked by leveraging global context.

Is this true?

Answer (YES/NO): YES